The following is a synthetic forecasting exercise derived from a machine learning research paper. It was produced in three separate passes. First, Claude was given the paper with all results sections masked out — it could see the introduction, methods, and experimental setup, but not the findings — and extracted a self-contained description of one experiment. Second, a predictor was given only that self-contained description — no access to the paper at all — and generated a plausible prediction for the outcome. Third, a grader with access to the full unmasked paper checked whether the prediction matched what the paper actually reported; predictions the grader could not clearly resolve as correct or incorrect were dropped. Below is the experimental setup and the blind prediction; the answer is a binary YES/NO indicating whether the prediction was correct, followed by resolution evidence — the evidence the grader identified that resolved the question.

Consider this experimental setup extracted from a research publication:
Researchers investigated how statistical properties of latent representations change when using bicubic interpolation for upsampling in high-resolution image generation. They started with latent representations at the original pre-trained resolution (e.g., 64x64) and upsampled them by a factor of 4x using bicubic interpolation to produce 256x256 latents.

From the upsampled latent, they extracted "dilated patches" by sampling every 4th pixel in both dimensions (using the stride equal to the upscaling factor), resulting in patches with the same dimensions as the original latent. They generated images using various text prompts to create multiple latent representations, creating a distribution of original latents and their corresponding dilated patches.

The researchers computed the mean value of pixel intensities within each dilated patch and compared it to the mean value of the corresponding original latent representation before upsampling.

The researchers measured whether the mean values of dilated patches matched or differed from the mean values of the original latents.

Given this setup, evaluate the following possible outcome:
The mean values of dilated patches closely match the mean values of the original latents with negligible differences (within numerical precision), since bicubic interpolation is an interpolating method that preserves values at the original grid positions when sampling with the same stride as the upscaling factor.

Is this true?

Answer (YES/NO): NO